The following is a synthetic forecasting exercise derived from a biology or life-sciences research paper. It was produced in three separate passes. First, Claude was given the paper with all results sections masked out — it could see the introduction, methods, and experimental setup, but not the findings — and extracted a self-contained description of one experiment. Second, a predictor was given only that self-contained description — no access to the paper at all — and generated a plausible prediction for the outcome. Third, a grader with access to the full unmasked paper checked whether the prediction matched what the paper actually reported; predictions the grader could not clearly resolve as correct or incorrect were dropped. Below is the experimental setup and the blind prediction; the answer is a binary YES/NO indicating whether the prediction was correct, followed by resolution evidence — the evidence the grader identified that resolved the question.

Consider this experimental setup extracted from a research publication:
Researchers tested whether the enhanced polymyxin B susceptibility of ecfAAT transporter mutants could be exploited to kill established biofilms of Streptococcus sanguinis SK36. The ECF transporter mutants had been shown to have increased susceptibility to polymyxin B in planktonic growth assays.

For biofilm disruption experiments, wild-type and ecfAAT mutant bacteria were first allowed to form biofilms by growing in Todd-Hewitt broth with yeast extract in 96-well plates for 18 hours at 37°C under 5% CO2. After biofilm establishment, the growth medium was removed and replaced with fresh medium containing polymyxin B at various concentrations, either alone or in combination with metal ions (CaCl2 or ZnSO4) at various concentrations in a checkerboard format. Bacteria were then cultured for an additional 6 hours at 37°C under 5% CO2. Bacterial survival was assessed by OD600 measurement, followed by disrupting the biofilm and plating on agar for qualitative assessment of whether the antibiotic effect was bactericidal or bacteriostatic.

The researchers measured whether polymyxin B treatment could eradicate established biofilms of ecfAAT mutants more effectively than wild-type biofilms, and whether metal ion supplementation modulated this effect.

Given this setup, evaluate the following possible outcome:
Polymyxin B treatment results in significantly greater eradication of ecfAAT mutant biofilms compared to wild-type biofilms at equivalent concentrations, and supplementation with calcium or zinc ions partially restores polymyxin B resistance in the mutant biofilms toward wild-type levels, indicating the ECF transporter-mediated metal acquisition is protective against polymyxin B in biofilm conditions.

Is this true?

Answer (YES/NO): NO